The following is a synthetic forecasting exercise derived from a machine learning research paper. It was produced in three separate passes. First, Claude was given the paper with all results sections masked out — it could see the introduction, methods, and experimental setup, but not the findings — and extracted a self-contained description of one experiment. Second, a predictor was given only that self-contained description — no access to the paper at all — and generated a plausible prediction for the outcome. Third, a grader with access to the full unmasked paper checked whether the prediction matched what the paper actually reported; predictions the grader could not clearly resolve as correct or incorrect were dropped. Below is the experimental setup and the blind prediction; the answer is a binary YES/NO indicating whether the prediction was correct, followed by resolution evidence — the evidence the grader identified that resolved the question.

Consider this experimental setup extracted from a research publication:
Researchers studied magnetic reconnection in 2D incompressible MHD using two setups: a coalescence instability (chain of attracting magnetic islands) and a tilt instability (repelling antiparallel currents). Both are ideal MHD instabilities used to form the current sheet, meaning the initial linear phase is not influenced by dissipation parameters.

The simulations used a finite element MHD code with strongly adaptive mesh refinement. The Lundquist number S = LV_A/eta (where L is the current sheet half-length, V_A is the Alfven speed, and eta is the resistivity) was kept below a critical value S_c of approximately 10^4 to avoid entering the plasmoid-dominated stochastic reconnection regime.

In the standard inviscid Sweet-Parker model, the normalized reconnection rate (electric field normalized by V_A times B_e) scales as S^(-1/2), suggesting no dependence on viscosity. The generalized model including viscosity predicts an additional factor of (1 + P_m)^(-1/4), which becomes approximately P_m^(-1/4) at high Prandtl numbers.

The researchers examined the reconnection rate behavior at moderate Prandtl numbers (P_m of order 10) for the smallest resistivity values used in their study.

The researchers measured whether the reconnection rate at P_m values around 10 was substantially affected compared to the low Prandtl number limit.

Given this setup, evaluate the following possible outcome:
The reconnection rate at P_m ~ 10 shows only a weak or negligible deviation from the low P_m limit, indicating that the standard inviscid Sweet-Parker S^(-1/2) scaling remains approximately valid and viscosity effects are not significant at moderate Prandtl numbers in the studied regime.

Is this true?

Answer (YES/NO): NO